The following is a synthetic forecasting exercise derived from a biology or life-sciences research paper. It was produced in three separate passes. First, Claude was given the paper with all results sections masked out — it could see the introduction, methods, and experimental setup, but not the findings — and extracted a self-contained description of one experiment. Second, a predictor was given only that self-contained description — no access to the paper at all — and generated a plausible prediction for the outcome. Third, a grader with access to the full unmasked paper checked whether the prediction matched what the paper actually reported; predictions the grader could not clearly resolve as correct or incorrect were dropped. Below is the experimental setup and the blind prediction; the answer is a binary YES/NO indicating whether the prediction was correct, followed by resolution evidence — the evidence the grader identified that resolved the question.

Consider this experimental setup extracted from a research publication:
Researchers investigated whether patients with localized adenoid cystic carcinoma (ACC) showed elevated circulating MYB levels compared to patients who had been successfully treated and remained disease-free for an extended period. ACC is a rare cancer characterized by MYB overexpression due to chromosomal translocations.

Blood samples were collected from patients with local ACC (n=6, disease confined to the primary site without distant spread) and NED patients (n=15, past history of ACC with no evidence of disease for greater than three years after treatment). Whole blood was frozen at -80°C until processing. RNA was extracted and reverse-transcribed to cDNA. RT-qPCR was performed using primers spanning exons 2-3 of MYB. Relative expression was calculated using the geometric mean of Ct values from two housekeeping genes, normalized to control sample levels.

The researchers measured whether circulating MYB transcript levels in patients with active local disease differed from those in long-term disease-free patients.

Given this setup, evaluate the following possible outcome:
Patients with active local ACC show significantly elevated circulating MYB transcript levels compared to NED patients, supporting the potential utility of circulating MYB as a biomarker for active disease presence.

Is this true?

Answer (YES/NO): NO